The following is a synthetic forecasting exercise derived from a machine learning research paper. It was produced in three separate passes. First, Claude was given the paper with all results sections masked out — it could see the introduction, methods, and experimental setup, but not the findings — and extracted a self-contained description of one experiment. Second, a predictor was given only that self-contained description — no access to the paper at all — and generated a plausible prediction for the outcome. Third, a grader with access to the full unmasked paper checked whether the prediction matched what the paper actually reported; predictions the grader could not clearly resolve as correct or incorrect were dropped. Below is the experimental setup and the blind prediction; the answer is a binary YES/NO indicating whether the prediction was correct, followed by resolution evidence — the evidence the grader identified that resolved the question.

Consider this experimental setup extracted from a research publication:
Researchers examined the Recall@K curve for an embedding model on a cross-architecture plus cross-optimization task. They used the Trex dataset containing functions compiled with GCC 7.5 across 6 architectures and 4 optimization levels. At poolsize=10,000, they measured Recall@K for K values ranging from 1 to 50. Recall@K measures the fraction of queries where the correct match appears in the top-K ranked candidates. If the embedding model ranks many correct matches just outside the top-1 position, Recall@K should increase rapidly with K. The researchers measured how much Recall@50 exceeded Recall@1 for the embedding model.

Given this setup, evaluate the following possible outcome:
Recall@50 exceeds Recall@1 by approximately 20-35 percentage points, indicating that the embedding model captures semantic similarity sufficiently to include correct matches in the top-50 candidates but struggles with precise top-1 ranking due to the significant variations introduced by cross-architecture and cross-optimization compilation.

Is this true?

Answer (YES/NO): NO